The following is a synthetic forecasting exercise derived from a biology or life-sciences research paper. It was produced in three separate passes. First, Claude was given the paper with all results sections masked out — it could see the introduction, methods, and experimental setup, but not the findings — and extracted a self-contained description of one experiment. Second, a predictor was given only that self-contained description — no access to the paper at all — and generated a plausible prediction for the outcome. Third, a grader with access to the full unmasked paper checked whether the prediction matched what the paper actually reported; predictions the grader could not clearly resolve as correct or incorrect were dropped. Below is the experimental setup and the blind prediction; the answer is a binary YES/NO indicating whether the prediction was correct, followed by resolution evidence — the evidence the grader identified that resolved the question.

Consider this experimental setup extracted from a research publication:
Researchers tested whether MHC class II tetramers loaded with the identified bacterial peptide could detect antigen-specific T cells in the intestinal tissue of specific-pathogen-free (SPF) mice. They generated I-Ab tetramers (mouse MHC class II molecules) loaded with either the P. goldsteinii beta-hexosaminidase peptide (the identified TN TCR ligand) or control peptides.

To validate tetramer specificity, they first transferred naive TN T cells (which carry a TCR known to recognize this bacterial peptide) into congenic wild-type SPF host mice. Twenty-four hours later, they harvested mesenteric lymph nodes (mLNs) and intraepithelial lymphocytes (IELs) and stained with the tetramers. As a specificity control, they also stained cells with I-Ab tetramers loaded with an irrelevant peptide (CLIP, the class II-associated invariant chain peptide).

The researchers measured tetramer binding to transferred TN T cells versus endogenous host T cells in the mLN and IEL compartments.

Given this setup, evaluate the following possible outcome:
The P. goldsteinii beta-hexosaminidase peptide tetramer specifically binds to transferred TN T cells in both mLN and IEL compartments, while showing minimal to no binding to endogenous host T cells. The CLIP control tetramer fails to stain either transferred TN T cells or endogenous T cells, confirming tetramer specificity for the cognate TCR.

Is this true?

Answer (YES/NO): NO